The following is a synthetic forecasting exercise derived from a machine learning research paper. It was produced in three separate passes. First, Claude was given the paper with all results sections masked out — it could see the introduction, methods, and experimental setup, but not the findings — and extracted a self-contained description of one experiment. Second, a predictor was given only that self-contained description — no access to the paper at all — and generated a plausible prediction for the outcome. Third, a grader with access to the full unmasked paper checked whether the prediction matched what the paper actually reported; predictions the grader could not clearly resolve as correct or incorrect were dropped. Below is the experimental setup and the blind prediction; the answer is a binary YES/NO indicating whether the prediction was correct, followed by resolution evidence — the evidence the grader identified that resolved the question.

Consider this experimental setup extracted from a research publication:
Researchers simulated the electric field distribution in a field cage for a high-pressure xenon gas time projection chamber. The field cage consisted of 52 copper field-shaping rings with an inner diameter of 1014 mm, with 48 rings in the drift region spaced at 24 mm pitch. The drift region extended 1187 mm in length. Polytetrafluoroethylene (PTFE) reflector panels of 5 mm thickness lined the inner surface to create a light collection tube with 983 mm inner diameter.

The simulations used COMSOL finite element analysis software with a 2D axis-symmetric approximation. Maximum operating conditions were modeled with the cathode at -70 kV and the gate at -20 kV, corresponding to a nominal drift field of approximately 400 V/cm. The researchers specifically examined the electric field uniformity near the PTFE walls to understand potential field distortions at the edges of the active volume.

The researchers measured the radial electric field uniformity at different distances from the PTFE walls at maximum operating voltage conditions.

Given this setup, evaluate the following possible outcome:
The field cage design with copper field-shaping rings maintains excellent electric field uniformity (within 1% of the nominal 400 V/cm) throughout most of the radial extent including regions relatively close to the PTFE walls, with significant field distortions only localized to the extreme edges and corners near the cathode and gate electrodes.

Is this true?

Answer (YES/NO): NO